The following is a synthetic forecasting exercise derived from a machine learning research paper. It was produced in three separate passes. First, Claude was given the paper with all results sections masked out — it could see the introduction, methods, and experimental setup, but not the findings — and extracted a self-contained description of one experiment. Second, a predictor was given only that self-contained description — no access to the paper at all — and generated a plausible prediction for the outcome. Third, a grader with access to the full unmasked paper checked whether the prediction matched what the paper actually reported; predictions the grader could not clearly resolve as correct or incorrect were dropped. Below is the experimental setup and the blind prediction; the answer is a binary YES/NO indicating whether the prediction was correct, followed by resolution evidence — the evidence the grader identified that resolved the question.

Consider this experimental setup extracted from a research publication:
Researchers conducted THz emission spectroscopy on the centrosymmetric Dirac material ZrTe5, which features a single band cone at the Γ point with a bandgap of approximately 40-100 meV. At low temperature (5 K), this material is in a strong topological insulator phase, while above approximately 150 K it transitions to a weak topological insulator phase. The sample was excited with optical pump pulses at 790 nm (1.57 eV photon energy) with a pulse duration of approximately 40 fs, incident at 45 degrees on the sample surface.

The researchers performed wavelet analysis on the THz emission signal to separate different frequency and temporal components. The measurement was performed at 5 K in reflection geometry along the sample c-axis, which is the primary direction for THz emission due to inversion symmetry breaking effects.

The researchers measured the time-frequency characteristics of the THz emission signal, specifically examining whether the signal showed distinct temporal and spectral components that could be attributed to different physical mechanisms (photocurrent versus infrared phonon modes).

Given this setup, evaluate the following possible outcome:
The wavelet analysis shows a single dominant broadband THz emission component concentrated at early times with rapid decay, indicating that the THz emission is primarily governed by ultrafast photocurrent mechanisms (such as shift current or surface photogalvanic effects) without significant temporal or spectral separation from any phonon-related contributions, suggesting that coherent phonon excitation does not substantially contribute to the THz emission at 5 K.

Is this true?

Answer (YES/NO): NO